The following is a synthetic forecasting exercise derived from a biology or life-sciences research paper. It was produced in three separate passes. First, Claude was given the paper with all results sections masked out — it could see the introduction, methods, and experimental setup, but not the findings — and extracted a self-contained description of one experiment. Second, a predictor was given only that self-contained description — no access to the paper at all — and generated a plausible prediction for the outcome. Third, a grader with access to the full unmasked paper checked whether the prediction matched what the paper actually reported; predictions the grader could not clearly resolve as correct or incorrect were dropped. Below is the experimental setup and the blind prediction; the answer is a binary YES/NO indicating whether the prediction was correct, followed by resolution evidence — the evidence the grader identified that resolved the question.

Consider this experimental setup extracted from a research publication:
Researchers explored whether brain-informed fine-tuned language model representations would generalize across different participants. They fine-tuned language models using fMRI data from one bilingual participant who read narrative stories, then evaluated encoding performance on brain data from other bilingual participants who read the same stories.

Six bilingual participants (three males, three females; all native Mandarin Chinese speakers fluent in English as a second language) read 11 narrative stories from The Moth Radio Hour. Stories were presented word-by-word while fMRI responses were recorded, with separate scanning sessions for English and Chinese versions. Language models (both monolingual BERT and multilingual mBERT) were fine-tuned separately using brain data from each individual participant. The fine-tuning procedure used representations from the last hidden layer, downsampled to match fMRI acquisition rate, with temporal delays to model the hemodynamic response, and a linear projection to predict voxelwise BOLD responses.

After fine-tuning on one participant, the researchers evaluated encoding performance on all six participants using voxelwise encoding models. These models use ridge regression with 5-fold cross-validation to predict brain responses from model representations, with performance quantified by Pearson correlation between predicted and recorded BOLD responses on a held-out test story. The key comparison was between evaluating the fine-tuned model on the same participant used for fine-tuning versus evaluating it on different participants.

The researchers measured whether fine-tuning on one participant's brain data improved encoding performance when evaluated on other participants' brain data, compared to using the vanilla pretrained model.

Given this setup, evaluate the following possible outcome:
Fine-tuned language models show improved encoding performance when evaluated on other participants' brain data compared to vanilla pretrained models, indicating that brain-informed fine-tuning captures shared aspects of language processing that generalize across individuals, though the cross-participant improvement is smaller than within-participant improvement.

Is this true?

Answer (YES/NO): YES